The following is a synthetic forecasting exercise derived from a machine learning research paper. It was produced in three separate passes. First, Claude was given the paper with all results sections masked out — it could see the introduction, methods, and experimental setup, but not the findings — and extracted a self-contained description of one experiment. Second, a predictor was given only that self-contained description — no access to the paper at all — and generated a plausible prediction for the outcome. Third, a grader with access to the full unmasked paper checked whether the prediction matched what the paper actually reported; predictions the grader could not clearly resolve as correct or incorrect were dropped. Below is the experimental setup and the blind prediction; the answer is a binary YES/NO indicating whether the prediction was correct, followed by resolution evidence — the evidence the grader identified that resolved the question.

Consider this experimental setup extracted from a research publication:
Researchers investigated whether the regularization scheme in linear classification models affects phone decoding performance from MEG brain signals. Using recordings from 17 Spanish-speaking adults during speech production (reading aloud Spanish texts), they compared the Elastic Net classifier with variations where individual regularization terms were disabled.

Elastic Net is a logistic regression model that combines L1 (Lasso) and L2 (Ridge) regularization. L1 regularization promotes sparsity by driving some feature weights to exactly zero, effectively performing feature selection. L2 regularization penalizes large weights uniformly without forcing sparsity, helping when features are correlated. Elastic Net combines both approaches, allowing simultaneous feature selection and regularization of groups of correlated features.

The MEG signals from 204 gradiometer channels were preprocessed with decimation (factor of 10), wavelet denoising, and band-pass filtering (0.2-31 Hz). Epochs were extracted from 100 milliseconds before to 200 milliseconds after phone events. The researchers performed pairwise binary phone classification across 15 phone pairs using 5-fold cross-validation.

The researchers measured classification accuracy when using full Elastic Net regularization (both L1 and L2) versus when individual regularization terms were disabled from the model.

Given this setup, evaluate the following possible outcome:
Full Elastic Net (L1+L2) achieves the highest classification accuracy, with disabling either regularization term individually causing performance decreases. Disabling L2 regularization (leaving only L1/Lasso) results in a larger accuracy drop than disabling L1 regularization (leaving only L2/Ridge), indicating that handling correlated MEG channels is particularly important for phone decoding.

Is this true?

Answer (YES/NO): NO